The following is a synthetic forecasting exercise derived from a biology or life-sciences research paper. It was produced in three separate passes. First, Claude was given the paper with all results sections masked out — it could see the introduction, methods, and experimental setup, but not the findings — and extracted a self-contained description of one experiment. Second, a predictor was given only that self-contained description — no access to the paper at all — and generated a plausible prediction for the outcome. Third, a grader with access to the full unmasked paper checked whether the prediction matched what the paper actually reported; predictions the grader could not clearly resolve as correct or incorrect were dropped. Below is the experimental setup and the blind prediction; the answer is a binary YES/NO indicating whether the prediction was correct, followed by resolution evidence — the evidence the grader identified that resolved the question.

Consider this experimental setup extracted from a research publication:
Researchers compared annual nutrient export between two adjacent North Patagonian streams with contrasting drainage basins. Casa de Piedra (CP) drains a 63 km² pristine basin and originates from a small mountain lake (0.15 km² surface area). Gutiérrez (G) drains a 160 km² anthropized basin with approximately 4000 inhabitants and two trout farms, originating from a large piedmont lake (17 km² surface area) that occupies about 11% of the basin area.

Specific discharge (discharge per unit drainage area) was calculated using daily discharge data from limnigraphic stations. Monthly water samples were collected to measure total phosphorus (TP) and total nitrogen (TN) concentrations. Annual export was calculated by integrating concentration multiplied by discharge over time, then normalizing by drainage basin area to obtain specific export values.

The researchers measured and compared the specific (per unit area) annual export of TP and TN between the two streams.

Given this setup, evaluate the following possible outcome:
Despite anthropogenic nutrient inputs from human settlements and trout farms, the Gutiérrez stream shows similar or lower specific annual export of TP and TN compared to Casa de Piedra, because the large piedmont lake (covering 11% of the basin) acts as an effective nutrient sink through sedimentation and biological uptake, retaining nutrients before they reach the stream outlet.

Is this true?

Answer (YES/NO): NO